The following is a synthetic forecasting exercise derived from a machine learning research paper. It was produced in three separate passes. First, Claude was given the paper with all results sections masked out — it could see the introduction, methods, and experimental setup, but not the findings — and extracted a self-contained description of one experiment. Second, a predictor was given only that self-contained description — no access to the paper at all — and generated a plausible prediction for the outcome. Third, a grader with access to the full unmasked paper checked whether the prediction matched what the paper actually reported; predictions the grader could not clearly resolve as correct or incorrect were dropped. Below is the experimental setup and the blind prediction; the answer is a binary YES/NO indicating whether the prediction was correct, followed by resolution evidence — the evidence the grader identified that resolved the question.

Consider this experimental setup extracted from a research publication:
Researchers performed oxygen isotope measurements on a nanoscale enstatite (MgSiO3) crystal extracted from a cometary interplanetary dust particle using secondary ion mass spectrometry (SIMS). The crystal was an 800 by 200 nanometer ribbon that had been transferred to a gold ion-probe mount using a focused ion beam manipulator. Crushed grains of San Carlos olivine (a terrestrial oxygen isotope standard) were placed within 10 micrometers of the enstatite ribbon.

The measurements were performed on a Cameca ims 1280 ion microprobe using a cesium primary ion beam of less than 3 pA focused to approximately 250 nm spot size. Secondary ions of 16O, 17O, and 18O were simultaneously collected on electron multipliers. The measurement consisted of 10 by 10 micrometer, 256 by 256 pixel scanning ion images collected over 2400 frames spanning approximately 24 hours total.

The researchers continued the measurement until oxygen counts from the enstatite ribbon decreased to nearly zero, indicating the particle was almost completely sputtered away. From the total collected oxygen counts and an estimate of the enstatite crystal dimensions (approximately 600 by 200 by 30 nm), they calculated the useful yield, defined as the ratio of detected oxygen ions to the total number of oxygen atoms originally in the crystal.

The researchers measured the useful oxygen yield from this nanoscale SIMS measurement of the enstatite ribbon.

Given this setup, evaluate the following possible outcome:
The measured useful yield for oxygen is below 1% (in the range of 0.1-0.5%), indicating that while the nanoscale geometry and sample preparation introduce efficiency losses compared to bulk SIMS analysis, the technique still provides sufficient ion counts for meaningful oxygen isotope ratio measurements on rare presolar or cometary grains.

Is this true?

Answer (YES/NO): YES